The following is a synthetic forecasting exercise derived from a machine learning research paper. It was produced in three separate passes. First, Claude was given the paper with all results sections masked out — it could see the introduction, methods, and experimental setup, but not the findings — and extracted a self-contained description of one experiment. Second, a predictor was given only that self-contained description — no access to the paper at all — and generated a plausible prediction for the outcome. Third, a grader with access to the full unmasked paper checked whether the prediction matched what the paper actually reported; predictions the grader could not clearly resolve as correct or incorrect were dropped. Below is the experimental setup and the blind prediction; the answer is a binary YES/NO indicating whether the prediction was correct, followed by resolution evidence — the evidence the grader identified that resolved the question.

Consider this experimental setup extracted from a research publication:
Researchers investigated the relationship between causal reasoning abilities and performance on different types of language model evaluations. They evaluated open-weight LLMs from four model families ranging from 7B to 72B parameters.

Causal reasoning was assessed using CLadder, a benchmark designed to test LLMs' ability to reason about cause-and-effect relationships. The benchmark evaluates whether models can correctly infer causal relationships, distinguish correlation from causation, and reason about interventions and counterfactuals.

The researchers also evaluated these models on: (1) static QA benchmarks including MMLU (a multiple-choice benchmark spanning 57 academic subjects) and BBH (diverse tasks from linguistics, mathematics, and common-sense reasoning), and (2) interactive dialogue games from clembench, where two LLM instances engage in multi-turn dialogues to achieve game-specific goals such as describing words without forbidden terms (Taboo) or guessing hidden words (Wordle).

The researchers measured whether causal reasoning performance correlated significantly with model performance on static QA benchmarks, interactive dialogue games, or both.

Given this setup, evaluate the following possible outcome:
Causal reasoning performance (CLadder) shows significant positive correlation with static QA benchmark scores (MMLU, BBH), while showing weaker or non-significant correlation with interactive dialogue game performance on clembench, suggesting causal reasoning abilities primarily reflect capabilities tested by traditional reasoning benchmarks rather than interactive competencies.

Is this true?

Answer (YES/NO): NO